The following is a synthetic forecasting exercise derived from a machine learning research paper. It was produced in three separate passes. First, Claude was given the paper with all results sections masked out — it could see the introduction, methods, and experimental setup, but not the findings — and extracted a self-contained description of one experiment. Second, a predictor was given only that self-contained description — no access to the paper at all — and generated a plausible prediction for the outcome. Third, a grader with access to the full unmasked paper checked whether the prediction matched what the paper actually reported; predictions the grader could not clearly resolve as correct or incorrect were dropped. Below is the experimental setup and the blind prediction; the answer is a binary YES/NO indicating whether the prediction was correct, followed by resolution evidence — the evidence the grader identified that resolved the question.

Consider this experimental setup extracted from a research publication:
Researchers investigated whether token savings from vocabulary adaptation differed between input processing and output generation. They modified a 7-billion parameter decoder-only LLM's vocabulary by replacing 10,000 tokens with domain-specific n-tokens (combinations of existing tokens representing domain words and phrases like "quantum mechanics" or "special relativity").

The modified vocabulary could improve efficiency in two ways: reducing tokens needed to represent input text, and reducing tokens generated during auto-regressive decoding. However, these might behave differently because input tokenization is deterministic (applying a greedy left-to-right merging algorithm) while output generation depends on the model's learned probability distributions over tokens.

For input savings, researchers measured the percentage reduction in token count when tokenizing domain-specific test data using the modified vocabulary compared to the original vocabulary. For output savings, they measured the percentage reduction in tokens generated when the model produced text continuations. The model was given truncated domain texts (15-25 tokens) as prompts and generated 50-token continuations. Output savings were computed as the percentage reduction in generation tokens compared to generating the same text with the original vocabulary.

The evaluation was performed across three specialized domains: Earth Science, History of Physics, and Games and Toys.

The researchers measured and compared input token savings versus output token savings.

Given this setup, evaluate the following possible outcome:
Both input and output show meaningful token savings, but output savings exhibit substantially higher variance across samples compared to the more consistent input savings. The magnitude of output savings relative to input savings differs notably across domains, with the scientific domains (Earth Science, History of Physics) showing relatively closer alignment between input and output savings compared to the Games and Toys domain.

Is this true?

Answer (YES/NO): NO